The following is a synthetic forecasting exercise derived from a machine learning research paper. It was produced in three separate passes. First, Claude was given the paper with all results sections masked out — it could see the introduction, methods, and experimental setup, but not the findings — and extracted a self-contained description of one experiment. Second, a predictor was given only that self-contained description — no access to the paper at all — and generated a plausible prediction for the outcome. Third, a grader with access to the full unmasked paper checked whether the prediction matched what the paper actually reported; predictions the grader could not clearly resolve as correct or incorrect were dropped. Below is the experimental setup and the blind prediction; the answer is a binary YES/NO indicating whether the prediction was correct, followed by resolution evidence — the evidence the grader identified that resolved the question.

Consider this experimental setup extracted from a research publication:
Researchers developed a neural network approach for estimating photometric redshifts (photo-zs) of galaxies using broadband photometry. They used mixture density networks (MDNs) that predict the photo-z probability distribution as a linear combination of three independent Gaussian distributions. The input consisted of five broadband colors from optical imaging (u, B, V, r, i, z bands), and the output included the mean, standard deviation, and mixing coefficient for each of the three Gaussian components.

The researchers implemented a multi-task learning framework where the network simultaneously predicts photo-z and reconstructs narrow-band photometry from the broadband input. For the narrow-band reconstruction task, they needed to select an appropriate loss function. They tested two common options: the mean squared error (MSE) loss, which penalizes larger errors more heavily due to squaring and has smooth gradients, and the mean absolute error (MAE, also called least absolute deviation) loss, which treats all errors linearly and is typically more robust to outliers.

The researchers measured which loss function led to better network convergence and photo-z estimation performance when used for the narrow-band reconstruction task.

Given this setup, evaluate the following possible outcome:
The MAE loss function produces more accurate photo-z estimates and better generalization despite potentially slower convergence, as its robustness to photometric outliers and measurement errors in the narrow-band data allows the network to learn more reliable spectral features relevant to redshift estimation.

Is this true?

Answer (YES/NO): NO